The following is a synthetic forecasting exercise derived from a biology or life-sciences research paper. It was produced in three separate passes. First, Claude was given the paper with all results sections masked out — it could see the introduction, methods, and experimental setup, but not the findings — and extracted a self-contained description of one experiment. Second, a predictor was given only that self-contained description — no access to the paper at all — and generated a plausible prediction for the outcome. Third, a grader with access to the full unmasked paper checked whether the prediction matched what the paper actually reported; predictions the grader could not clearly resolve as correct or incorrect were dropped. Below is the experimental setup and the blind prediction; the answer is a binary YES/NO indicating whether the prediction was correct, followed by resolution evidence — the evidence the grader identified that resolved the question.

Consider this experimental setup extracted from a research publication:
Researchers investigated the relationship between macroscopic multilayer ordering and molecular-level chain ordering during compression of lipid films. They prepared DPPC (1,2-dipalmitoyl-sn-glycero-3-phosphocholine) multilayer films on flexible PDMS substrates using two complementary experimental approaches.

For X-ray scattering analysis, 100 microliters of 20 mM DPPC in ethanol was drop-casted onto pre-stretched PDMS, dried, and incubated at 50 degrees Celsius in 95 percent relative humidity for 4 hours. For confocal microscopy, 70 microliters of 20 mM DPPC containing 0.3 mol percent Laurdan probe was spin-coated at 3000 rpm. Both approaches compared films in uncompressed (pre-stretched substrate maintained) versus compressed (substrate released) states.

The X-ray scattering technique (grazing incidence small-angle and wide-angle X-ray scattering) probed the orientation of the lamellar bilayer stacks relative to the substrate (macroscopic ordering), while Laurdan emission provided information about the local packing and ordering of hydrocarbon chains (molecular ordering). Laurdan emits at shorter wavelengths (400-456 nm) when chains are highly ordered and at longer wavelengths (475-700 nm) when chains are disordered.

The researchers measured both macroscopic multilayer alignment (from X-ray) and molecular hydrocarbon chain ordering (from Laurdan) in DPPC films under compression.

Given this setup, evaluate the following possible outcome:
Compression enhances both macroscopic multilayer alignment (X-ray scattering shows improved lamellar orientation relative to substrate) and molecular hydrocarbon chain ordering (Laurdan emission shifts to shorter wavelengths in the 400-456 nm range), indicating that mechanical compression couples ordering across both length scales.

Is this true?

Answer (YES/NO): NO